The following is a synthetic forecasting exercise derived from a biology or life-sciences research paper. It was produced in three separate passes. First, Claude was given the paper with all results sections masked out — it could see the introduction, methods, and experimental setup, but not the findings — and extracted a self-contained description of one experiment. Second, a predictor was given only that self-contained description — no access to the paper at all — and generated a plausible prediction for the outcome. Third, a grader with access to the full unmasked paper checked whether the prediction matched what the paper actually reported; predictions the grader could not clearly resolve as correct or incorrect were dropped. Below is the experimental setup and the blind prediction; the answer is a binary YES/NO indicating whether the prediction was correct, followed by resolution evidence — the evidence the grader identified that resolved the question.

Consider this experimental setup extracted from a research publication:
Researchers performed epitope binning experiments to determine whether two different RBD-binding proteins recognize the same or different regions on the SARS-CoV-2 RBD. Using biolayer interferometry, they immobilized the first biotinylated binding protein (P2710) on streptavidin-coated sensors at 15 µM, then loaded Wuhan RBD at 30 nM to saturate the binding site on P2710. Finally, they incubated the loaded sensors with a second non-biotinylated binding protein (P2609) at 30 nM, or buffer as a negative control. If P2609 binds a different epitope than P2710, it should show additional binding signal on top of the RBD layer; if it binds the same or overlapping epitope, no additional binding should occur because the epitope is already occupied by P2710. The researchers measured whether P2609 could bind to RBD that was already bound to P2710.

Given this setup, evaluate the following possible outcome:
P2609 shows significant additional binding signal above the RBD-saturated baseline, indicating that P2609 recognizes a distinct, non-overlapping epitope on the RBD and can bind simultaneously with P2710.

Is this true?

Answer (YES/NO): YES